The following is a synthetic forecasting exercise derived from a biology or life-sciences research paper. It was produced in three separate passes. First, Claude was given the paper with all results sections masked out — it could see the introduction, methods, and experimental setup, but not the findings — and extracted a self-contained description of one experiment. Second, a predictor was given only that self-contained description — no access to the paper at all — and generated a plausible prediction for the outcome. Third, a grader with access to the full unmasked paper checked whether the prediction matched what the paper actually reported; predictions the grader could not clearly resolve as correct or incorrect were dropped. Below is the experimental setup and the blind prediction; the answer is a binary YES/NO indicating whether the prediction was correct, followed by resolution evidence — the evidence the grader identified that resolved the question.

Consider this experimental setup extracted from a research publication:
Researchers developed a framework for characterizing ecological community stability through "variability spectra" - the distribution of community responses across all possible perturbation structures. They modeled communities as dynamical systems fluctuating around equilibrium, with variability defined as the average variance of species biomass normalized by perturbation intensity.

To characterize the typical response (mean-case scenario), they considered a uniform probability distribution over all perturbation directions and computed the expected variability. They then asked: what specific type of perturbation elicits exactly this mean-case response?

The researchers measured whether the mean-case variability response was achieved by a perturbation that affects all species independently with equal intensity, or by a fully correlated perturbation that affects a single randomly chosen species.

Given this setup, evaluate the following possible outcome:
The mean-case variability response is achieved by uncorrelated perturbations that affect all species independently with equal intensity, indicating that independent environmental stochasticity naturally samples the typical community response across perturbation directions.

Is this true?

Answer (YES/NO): YES